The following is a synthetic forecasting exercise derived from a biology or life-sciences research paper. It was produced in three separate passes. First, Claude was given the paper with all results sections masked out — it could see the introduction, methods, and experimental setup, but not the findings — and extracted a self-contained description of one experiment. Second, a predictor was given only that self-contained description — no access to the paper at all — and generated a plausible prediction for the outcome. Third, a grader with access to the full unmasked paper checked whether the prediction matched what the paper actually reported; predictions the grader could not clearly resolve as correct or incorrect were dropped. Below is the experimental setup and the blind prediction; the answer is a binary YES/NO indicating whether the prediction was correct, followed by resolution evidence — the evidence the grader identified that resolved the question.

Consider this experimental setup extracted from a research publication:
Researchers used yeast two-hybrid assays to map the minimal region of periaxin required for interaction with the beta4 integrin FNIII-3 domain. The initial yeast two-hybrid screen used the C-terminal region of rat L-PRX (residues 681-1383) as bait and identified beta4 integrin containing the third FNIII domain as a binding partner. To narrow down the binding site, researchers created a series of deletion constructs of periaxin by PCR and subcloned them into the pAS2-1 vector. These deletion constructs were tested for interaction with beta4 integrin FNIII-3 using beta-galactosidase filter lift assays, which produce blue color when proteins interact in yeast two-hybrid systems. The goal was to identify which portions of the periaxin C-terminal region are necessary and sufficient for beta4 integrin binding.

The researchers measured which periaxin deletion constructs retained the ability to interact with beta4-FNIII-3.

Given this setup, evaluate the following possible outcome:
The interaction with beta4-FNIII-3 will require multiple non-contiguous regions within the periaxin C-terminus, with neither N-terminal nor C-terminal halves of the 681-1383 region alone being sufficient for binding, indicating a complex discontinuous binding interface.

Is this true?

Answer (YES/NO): NO